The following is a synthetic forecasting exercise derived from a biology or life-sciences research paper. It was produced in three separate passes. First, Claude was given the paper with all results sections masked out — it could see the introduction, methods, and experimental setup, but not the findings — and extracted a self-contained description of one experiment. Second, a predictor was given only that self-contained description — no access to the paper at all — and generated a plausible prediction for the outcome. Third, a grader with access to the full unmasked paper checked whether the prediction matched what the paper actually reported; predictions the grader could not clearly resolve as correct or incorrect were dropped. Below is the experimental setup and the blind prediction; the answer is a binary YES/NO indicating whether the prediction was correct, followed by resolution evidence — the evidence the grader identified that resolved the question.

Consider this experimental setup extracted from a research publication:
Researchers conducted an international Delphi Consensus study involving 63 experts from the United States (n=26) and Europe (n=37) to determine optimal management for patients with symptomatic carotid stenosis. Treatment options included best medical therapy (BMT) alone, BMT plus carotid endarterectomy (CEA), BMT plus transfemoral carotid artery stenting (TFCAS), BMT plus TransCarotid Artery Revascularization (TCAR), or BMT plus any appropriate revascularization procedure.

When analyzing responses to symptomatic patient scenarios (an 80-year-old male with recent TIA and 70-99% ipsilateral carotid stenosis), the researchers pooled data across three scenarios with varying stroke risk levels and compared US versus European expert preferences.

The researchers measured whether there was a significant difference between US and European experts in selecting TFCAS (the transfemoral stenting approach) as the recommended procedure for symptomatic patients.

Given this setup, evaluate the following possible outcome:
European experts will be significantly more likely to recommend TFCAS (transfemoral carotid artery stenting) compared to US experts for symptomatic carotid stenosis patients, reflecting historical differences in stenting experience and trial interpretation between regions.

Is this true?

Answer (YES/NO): YES